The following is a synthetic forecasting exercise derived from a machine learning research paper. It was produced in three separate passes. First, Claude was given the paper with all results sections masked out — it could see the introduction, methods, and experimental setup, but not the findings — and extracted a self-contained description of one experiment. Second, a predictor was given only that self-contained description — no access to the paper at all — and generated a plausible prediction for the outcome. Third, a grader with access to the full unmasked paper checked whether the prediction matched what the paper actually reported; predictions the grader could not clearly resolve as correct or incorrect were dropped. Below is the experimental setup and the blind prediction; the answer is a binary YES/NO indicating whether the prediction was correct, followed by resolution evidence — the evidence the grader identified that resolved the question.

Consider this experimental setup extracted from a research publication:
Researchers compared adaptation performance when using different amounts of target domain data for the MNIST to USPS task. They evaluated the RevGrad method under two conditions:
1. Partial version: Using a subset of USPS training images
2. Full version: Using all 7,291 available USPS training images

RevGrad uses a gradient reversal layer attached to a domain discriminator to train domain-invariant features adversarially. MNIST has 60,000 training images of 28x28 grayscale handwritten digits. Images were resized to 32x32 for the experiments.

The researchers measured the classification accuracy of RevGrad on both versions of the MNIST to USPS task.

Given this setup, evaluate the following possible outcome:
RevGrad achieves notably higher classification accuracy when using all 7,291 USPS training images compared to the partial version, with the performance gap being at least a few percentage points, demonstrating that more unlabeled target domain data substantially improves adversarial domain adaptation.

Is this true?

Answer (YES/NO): YES